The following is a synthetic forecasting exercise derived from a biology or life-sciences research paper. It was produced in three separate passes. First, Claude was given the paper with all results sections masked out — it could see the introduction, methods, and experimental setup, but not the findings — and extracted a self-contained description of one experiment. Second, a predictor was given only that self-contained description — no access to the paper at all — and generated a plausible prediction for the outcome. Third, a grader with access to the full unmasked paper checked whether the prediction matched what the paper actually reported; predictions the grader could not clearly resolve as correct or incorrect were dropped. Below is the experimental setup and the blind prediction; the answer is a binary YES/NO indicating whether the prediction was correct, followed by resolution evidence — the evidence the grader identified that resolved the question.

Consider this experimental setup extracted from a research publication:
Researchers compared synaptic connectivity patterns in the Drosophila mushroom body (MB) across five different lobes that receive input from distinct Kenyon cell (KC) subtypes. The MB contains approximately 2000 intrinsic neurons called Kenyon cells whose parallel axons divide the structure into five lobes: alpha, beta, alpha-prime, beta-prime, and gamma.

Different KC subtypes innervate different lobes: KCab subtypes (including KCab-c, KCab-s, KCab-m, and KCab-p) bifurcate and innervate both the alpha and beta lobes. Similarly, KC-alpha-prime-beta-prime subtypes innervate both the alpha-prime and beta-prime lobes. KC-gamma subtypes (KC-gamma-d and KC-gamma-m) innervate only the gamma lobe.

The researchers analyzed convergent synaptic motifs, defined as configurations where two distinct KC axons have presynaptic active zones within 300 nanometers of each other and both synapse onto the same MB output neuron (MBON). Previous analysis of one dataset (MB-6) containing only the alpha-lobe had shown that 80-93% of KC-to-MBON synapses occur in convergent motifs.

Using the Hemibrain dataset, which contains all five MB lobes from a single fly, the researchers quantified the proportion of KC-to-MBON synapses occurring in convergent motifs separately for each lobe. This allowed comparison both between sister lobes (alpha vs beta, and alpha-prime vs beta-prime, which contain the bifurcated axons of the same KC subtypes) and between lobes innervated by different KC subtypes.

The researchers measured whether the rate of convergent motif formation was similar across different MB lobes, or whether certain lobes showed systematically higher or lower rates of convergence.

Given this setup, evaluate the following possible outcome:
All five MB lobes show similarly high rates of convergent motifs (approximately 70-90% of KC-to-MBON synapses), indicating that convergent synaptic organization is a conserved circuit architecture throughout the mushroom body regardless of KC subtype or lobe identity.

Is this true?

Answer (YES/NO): NO